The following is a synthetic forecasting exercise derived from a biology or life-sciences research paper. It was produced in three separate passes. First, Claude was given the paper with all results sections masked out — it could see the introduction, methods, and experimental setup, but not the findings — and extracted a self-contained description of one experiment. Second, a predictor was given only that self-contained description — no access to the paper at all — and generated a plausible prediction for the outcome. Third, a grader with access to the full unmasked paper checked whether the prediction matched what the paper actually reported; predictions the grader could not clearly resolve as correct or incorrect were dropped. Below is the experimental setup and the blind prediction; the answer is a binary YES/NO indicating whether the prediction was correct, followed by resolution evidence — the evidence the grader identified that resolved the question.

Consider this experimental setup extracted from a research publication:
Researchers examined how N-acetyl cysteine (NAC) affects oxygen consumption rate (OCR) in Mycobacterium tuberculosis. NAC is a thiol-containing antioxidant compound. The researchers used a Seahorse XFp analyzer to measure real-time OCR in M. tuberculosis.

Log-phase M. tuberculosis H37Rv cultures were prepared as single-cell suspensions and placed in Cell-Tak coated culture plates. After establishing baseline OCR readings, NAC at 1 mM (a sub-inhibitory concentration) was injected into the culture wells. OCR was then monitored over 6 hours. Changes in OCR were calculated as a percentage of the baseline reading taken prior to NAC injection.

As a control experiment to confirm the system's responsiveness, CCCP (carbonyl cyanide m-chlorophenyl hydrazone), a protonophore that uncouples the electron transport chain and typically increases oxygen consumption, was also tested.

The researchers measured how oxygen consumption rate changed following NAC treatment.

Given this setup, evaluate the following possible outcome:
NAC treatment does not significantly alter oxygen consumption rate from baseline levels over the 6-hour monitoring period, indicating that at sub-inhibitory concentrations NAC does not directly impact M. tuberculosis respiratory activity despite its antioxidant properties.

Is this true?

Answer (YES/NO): NO